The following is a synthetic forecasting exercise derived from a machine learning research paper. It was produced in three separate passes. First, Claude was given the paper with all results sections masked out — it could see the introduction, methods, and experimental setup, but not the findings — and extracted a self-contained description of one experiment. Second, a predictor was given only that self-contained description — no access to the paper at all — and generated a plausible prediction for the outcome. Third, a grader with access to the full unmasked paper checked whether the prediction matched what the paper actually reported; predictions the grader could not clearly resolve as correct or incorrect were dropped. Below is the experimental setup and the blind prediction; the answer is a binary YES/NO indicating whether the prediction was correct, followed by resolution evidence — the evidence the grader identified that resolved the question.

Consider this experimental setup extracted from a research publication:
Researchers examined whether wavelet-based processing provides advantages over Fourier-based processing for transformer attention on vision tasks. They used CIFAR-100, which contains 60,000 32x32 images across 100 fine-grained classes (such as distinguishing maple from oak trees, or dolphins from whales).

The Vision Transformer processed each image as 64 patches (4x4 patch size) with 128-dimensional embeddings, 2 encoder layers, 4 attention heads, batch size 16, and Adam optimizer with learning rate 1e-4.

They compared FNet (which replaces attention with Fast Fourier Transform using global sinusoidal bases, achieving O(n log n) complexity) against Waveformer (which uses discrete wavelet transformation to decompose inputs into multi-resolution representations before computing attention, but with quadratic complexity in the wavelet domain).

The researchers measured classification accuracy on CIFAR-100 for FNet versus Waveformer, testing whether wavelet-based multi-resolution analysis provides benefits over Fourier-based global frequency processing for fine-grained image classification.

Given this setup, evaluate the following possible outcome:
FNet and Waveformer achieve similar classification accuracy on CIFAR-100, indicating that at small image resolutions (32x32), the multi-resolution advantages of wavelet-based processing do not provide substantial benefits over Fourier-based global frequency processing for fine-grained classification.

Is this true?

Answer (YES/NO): NO